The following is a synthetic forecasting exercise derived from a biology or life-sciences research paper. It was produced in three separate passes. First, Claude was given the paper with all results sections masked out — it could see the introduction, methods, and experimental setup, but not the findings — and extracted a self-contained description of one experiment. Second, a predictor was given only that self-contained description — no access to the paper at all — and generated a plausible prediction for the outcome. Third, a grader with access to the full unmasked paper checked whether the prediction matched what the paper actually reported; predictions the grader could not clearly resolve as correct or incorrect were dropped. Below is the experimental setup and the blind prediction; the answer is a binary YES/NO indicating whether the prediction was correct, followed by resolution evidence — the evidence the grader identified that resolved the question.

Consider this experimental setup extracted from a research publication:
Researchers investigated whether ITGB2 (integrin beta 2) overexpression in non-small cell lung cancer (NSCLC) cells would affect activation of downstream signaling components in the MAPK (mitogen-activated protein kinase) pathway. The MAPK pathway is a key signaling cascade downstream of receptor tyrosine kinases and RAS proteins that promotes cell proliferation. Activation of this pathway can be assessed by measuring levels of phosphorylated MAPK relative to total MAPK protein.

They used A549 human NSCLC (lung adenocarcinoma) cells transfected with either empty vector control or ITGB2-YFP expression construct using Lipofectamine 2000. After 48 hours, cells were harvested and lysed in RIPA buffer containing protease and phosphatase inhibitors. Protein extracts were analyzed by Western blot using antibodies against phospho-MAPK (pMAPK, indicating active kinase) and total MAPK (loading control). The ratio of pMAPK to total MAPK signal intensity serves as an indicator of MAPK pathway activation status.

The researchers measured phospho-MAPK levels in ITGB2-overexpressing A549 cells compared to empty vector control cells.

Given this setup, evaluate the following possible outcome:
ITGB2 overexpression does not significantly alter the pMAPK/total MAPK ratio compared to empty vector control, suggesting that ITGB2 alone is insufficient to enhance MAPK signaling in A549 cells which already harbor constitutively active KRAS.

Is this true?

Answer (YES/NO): NO